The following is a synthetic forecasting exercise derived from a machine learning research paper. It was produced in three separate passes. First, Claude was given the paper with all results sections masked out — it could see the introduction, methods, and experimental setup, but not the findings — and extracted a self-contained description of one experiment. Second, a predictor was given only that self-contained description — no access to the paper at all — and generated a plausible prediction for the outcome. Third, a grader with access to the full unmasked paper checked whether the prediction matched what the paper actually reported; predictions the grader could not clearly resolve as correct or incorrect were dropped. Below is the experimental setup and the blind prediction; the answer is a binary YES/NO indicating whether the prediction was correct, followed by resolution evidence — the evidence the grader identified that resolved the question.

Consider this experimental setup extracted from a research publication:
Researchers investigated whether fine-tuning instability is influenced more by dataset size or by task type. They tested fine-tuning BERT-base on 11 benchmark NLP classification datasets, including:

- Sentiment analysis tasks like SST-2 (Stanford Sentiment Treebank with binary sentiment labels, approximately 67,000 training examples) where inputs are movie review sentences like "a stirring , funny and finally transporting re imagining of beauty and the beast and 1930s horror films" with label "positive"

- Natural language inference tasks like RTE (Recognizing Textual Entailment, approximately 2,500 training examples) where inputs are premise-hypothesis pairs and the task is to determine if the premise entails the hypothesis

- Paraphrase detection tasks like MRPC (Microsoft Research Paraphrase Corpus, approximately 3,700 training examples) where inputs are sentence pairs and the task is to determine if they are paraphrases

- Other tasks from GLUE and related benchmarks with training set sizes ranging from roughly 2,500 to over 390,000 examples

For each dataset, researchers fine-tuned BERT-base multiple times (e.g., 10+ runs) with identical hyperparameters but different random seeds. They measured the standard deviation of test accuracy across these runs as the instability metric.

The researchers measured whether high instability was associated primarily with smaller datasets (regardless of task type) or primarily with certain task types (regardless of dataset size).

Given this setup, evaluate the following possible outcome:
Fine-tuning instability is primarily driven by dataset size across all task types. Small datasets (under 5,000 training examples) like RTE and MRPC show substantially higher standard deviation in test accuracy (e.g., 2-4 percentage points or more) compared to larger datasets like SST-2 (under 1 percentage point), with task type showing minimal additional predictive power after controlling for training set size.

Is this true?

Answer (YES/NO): NO